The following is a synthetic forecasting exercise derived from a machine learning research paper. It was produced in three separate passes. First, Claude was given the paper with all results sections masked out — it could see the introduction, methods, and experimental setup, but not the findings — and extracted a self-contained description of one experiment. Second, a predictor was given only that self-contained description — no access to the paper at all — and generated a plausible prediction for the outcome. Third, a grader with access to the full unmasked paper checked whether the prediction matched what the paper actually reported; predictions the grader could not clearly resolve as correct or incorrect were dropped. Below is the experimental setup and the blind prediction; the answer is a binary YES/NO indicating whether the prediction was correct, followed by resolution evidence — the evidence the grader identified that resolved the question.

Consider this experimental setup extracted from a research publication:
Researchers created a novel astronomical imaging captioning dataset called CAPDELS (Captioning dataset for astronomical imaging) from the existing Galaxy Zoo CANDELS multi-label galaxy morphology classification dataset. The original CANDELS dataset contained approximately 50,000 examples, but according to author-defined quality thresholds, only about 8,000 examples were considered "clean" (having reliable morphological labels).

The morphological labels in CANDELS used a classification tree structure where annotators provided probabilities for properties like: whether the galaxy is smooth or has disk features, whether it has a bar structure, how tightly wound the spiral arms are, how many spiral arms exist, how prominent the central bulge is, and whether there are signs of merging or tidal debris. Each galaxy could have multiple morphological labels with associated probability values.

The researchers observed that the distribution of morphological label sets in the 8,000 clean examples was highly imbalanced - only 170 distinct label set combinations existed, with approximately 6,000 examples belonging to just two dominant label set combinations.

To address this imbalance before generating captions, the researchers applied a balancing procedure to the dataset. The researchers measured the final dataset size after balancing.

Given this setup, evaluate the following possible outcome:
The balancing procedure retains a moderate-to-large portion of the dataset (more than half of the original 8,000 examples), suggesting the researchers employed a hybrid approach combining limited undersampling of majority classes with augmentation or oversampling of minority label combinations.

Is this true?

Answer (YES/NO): NO